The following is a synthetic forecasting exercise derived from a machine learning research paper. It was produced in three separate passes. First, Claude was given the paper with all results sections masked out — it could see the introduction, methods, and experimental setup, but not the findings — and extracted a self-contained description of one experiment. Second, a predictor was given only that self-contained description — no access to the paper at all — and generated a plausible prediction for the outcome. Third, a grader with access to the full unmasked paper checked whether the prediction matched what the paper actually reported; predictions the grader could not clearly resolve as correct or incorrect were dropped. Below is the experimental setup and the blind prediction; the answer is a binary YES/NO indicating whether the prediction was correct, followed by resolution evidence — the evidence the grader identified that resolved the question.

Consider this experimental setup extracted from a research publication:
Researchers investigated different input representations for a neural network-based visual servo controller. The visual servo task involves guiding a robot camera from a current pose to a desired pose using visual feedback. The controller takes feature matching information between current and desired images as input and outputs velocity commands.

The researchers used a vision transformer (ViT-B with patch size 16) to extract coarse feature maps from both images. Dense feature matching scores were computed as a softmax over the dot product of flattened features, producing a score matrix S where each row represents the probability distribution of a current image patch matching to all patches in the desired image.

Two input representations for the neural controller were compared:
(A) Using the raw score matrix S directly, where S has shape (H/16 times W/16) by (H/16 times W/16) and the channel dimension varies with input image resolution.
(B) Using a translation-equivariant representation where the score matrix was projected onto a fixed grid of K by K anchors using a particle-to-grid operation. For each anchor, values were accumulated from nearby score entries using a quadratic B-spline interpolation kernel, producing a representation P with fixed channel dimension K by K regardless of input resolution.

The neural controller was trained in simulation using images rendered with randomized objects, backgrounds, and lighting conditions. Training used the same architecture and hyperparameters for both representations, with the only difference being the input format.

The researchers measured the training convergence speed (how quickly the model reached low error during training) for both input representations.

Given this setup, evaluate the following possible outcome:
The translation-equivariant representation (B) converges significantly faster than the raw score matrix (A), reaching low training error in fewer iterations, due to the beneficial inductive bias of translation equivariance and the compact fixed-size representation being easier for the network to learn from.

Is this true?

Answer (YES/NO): YES